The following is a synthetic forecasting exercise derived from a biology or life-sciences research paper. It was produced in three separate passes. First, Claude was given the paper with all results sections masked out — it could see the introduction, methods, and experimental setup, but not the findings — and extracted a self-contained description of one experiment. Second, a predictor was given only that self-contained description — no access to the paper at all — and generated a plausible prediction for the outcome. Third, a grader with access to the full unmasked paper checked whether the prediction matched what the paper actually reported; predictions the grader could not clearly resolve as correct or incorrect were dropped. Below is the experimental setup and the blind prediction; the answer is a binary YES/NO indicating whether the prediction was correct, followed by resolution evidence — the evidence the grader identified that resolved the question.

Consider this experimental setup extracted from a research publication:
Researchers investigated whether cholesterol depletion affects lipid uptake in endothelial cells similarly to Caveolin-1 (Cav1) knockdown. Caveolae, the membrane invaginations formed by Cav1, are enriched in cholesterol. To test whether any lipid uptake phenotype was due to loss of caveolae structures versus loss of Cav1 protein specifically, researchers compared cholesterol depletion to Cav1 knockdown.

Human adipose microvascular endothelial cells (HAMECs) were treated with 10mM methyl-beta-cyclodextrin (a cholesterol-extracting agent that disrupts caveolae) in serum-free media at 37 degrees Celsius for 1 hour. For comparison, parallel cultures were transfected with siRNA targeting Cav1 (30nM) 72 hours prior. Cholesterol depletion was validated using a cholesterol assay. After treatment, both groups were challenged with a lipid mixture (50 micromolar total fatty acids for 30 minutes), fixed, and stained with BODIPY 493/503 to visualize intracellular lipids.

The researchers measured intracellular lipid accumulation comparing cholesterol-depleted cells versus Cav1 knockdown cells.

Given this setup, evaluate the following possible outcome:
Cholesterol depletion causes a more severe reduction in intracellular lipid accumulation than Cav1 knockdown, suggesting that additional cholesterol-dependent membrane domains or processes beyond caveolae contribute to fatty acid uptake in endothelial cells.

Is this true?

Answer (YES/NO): NO